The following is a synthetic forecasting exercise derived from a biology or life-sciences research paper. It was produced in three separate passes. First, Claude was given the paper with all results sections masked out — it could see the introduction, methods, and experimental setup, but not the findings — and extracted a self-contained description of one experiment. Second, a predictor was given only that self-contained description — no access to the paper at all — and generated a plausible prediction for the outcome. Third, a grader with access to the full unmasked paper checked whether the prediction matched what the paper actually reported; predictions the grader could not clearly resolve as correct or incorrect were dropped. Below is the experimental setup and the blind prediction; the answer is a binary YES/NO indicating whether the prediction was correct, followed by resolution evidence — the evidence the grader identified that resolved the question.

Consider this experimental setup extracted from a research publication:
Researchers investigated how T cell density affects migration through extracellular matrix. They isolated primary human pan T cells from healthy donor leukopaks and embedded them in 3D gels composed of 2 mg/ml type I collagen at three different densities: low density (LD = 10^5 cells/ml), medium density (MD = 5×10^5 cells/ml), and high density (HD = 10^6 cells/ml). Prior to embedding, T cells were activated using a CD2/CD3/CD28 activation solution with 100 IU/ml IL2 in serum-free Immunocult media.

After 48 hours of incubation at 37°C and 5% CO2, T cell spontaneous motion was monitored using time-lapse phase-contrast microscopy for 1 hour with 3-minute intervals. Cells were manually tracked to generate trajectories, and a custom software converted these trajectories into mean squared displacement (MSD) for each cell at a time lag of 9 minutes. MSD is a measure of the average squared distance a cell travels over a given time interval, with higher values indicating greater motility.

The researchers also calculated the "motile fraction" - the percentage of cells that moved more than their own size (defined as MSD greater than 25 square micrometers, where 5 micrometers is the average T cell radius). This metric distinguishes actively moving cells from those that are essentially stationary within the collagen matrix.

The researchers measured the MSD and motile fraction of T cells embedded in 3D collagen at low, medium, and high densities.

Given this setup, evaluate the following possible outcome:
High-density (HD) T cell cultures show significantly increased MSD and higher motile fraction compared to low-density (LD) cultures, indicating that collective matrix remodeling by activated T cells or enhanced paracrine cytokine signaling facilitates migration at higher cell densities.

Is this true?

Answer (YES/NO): YES